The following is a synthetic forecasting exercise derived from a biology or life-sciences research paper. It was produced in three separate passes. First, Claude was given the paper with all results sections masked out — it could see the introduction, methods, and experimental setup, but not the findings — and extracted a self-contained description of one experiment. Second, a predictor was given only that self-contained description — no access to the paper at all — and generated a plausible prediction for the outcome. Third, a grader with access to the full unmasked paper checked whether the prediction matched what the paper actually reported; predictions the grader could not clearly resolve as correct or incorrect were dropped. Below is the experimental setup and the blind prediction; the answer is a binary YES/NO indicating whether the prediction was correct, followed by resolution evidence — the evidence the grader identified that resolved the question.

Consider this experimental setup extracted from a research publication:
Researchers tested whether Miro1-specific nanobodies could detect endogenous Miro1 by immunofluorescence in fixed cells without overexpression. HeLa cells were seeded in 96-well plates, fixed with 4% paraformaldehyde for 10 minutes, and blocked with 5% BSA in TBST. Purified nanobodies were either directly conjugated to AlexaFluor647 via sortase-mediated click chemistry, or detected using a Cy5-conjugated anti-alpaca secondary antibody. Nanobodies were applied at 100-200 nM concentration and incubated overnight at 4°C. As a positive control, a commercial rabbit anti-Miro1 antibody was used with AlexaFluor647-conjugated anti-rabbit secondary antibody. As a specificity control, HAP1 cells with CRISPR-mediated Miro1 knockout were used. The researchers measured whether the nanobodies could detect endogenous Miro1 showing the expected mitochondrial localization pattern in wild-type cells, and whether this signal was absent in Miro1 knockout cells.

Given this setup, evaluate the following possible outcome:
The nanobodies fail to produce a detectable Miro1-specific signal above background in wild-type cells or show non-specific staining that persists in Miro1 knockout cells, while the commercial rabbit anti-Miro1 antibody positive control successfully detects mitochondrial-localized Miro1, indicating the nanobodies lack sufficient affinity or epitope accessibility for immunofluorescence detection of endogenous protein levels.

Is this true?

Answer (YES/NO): NO